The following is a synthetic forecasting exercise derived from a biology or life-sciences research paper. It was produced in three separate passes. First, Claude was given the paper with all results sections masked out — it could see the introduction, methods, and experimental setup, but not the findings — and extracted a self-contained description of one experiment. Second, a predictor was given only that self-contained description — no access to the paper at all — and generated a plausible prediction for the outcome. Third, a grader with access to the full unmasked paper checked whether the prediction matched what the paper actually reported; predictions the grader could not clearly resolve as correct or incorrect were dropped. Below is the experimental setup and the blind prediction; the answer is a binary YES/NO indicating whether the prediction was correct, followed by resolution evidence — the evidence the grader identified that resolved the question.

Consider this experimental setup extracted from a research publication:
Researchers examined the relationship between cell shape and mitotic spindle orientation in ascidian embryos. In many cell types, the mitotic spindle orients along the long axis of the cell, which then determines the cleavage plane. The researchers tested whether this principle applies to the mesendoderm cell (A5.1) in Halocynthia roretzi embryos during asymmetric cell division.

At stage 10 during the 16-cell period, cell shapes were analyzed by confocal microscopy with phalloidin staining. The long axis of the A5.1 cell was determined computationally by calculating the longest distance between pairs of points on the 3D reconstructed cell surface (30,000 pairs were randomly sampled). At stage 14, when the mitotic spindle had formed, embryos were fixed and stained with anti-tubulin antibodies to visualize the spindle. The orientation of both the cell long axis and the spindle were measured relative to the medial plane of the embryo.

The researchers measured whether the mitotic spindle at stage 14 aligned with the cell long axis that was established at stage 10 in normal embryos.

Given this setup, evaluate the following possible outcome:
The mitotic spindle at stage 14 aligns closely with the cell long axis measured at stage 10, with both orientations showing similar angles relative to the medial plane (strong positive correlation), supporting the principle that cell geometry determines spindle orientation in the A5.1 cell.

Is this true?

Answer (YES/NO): YES